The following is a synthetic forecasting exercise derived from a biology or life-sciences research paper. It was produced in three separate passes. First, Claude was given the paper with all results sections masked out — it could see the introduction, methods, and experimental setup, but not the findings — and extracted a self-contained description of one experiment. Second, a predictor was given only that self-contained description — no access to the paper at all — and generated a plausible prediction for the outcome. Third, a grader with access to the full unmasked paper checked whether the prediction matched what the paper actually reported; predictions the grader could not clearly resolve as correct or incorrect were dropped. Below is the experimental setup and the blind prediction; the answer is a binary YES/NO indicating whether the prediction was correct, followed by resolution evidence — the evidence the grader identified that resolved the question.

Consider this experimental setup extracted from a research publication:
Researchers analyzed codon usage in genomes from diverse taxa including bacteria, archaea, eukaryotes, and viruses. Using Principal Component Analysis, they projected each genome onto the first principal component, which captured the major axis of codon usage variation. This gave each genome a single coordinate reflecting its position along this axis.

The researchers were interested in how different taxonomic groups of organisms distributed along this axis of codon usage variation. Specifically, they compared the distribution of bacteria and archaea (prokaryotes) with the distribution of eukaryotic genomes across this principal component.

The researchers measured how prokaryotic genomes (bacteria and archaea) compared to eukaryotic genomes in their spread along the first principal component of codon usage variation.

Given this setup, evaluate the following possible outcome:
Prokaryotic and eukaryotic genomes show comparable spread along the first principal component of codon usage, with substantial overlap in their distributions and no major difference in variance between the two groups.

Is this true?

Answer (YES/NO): NO